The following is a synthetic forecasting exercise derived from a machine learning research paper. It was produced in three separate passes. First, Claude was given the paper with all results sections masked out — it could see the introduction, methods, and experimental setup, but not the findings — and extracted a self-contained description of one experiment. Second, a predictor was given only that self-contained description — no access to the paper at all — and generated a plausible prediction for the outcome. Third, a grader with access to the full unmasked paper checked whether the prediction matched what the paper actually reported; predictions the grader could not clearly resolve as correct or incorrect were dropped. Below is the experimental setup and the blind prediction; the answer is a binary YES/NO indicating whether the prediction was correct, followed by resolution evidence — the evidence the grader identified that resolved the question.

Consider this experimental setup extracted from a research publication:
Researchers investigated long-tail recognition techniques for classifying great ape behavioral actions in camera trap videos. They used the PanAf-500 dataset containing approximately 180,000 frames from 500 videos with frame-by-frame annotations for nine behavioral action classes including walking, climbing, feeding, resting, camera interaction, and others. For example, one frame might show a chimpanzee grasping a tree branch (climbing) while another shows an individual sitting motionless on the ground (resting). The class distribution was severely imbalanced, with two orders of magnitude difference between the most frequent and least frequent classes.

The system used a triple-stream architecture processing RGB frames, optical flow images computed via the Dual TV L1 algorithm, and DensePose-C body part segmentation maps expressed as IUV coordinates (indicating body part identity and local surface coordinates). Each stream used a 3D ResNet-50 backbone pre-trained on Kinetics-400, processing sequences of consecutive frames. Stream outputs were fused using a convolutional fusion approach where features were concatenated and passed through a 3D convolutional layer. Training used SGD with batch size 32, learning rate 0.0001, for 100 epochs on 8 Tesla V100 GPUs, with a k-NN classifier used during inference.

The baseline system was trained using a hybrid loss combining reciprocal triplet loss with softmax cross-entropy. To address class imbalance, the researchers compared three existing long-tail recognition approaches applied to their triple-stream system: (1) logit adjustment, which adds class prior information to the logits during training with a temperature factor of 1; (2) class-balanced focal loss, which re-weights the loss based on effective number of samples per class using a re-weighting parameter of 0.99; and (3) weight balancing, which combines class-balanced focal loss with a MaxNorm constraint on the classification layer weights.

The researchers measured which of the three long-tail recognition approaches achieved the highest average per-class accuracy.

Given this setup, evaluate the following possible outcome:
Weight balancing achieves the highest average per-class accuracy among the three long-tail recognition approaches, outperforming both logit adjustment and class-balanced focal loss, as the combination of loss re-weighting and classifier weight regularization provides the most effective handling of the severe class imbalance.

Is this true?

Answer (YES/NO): YES